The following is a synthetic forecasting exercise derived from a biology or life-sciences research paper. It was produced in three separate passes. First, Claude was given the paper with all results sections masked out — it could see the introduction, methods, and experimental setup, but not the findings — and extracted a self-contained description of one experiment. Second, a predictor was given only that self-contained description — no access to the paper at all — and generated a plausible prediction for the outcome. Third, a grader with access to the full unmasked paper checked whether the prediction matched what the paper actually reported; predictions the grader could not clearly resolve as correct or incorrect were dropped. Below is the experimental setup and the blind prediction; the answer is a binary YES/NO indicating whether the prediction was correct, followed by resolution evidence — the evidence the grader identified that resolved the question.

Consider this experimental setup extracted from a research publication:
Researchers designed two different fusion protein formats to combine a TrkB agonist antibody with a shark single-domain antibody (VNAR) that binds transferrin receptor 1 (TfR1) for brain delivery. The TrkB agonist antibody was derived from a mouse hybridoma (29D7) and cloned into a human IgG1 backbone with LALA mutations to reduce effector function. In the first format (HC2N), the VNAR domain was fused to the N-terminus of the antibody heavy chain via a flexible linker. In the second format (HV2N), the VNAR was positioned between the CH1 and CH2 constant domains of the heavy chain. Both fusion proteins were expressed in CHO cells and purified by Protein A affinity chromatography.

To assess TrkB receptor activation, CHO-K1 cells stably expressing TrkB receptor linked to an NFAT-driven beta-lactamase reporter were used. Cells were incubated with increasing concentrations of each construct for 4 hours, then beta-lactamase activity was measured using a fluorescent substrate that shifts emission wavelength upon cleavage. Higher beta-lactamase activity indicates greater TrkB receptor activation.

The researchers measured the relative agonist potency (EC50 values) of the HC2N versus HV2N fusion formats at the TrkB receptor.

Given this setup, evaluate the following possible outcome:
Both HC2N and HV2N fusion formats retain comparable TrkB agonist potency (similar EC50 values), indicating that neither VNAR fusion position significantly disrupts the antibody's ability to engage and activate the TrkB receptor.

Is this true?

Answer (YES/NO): NO